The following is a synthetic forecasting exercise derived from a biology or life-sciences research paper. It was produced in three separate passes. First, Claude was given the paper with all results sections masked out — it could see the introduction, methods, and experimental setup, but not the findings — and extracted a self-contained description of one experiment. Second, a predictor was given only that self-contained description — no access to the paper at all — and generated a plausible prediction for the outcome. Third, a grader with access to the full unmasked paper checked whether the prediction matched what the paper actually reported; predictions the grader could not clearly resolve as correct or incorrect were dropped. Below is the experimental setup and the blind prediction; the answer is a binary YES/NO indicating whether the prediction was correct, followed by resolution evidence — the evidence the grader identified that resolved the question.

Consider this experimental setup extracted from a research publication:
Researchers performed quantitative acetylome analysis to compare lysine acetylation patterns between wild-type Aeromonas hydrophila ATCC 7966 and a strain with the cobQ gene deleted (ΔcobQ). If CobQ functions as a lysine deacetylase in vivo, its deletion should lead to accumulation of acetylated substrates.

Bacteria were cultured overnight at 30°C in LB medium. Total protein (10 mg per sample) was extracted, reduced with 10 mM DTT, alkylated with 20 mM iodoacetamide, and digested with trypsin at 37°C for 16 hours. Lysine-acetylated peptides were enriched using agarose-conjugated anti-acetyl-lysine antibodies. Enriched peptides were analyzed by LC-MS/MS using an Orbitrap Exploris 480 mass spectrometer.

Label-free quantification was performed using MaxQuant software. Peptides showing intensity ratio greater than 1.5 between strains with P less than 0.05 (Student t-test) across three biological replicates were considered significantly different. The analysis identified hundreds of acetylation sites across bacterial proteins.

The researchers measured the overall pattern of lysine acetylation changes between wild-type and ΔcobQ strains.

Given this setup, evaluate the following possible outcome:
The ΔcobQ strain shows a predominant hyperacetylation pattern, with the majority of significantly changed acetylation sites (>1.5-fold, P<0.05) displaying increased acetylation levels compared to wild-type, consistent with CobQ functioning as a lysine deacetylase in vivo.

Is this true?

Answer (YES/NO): YES